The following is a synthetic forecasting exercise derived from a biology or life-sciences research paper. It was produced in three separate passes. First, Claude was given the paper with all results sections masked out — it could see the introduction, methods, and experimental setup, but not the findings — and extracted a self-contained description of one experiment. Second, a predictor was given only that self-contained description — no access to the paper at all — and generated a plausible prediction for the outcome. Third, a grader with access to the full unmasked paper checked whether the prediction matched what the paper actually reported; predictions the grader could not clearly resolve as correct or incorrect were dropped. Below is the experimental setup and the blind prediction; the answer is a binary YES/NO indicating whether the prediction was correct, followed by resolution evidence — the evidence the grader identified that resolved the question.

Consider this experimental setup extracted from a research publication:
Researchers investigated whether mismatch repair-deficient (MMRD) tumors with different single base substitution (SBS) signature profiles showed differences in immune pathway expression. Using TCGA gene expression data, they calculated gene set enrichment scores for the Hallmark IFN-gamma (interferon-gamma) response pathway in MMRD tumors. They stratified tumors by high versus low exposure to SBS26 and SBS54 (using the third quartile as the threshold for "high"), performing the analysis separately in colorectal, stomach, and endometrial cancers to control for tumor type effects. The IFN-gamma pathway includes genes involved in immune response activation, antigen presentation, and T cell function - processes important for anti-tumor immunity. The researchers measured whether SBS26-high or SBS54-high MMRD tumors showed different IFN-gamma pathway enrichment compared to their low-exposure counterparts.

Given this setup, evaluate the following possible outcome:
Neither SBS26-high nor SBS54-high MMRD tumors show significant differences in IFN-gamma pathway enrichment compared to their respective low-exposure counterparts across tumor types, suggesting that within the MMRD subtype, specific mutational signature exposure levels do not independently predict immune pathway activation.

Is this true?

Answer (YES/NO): NO